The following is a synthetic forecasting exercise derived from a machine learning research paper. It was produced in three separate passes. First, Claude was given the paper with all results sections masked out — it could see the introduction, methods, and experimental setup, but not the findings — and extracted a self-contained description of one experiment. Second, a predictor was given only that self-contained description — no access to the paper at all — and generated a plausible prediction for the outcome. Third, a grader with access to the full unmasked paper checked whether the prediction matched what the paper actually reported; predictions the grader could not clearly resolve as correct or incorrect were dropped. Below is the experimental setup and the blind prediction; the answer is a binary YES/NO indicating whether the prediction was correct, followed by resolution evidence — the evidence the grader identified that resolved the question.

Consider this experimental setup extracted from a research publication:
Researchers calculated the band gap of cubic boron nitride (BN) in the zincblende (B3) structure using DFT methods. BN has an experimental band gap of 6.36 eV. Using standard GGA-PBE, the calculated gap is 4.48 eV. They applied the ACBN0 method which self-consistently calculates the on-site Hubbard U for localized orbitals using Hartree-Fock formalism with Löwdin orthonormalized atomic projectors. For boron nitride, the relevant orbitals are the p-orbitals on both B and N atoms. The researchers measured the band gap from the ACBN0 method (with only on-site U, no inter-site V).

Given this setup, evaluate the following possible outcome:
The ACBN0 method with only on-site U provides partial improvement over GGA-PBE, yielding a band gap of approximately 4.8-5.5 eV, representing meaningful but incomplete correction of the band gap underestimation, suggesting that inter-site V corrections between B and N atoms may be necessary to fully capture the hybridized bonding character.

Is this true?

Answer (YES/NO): YES